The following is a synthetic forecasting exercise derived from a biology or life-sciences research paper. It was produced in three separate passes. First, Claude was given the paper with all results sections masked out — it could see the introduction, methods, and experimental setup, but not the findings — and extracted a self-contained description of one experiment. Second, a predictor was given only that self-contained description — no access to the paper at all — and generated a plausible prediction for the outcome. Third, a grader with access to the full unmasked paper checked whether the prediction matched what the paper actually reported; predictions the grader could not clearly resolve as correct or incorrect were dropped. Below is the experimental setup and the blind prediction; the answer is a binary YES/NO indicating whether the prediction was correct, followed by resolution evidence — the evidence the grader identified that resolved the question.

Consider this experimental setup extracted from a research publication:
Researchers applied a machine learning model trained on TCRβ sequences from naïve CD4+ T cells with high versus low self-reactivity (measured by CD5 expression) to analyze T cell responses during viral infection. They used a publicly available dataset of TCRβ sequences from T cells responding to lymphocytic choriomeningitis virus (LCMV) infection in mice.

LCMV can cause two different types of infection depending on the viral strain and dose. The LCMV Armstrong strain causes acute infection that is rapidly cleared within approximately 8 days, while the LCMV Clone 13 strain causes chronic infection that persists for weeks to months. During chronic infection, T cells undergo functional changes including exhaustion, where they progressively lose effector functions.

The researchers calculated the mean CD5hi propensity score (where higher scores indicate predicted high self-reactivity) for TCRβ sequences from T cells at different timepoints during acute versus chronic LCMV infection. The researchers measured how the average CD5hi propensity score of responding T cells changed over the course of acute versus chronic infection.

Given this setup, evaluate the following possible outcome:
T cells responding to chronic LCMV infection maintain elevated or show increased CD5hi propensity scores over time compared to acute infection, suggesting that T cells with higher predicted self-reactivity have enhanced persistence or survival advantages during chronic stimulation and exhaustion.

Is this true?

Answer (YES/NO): NO